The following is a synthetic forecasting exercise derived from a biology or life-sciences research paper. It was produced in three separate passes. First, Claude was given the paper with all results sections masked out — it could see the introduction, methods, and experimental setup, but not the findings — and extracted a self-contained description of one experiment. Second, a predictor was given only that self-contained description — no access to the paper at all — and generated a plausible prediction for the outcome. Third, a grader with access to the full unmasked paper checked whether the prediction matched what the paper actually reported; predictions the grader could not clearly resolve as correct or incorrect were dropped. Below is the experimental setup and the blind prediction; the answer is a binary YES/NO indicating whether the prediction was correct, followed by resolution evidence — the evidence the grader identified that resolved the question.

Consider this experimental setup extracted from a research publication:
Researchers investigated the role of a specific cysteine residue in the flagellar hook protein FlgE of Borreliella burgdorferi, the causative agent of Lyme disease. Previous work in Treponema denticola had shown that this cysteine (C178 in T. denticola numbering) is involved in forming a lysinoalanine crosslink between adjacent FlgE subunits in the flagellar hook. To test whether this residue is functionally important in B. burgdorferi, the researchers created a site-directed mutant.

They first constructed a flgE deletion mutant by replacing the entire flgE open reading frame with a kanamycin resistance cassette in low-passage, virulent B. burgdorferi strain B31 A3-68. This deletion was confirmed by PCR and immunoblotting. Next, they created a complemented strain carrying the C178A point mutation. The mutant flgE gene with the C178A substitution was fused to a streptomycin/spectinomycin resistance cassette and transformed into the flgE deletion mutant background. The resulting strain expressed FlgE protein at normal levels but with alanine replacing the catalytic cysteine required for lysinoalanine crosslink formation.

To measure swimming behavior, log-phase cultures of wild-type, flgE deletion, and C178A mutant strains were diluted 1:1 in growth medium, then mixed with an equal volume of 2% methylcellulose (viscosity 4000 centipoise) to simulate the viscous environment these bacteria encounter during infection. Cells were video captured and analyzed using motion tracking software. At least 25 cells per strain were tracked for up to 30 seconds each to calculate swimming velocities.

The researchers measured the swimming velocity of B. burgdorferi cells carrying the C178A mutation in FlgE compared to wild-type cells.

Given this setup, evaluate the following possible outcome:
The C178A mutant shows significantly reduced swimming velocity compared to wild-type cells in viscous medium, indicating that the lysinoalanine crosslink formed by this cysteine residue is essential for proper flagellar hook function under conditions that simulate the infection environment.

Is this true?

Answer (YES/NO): YES